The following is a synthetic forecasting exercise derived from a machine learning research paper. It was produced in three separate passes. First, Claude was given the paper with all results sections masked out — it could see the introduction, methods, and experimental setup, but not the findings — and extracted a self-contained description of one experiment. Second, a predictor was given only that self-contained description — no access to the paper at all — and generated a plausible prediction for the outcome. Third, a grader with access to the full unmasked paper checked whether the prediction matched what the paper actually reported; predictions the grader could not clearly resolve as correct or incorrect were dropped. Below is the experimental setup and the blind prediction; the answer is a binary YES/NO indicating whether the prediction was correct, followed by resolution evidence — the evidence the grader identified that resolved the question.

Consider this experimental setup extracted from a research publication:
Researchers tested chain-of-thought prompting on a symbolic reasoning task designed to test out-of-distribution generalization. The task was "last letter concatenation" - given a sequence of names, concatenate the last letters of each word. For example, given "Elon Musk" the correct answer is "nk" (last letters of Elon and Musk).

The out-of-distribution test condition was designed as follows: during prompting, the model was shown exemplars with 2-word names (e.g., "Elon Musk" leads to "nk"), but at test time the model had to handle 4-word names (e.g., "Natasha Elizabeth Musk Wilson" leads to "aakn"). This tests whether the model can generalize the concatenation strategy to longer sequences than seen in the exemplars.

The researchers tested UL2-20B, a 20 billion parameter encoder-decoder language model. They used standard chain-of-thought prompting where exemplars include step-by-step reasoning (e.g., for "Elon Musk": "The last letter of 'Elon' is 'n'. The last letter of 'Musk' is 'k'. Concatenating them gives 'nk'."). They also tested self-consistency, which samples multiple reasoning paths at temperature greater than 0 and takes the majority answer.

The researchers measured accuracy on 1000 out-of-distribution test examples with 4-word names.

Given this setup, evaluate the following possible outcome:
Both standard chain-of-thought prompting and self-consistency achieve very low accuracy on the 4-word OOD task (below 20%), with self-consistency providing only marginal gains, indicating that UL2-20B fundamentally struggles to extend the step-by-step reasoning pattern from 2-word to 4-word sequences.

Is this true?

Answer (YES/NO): NO